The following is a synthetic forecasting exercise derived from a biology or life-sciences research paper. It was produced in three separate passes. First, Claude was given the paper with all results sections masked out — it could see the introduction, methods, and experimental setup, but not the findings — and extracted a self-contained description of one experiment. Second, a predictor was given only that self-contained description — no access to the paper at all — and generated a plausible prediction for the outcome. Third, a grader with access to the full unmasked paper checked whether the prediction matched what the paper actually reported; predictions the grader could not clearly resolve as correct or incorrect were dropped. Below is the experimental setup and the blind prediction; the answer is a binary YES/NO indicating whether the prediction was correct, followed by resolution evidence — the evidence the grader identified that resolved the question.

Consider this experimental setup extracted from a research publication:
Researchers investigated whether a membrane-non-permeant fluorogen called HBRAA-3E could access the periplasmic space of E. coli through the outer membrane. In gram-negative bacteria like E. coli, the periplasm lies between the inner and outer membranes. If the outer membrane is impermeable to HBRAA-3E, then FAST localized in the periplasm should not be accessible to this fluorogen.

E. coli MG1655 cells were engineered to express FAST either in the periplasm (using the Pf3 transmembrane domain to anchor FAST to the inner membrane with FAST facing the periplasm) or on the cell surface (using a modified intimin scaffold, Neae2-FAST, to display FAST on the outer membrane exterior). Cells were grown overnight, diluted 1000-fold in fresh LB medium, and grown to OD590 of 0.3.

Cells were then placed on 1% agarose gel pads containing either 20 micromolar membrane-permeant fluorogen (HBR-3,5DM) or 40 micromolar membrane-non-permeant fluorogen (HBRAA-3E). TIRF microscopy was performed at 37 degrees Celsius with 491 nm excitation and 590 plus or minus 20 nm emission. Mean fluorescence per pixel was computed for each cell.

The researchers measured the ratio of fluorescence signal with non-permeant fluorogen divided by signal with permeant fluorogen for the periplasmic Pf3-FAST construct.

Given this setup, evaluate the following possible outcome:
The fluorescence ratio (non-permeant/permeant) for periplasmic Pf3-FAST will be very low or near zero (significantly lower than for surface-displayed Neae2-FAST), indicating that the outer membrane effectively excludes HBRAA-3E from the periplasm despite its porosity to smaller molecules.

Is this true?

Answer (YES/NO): NO